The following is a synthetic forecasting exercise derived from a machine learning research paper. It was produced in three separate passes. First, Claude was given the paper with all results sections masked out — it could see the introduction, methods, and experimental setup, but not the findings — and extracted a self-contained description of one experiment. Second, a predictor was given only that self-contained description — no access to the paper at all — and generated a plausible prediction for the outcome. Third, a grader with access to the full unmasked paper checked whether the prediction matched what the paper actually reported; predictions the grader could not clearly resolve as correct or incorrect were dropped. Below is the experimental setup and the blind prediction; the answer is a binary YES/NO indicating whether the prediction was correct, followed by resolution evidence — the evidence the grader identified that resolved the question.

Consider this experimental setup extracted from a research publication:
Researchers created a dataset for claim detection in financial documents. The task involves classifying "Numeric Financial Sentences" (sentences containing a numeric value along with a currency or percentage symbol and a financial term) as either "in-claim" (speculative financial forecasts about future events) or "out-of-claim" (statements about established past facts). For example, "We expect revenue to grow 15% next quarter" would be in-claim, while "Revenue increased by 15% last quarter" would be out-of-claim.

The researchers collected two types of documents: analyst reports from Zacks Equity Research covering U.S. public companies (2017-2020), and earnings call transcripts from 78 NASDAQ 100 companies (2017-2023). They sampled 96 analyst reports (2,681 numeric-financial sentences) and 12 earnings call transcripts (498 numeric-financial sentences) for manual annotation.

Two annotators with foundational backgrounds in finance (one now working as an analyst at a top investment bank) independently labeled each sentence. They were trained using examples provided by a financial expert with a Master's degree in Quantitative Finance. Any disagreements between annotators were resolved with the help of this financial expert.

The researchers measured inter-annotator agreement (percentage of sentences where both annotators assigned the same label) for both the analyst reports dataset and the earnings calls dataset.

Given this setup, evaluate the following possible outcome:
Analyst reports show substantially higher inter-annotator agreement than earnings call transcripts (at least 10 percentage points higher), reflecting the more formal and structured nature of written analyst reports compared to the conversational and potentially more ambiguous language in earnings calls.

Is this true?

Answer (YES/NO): NO